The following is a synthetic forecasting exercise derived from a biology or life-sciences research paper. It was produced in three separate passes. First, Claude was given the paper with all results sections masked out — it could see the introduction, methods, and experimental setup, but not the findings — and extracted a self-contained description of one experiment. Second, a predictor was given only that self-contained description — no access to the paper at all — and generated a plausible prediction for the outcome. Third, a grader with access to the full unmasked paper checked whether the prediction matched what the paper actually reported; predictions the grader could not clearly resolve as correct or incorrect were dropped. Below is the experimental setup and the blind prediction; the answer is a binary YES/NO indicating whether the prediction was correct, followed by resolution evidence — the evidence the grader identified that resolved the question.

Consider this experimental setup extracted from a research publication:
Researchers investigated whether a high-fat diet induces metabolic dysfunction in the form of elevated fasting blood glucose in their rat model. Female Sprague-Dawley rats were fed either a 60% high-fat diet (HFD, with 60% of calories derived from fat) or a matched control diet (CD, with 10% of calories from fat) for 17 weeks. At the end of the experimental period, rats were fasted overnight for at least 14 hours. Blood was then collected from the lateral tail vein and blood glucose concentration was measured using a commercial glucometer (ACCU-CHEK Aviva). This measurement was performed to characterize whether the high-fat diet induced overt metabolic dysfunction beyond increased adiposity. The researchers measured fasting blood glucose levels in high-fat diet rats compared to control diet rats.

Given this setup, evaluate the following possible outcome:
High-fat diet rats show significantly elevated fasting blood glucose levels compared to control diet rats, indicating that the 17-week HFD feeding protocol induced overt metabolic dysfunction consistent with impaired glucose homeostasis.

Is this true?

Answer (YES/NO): NO